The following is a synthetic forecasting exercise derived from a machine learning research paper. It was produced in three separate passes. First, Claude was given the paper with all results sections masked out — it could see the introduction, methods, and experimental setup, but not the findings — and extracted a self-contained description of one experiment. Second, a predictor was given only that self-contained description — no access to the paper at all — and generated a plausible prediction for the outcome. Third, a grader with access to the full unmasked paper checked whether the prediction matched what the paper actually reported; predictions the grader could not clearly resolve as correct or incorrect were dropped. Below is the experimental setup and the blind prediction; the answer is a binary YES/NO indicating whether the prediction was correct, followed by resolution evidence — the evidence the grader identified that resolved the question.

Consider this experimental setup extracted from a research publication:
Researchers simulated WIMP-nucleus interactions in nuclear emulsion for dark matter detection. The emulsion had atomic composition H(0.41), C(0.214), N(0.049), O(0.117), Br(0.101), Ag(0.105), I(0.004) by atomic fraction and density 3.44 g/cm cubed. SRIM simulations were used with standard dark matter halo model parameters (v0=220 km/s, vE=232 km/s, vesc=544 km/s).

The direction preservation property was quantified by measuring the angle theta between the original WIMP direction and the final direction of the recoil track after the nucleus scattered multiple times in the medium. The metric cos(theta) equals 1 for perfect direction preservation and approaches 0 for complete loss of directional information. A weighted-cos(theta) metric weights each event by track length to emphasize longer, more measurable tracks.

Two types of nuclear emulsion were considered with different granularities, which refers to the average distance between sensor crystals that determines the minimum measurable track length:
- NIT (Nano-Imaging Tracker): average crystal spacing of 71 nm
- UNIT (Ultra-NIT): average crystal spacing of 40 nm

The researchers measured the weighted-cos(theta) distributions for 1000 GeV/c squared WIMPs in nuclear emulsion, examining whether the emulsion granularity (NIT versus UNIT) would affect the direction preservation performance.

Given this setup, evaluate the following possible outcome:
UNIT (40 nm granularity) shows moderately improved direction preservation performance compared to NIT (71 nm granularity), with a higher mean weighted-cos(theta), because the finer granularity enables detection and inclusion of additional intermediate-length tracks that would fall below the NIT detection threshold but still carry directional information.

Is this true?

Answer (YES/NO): YES